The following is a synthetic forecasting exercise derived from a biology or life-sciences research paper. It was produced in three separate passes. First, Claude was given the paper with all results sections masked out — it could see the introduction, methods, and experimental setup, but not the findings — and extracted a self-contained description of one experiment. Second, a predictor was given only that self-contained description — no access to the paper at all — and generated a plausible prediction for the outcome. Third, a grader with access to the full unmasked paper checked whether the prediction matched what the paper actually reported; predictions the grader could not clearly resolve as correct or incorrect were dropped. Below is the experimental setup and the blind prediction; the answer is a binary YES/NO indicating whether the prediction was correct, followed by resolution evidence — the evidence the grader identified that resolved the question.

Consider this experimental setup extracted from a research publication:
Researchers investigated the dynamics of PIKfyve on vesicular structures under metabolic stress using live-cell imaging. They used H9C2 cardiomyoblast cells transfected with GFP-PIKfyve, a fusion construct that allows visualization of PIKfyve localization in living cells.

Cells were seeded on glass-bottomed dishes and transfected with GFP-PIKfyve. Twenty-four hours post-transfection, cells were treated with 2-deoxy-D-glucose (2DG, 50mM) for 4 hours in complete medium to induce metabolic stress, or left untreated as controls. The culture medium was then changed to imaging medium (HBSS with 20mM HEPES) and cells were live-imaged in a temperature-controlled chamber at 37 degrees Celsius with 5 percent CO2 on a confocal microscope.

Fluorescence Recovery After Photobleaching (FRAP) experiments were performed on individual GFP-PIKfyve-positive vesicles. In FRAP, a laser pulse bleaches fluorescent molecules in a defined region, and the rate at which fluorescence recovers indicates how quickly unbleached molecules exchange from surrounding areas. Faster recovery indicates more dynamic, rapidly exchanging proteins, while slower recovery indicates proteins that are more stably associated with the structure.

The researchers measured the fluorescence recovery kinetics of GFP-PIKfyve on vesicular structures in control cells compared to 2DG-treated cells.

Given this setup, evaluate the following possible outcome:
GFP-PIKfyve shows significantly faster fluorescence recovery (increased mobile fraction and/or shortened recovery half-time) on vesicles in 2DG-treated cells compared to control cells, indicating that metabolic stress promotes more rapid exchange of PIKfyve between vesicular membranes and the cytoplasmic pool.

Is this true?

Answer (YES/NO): NO